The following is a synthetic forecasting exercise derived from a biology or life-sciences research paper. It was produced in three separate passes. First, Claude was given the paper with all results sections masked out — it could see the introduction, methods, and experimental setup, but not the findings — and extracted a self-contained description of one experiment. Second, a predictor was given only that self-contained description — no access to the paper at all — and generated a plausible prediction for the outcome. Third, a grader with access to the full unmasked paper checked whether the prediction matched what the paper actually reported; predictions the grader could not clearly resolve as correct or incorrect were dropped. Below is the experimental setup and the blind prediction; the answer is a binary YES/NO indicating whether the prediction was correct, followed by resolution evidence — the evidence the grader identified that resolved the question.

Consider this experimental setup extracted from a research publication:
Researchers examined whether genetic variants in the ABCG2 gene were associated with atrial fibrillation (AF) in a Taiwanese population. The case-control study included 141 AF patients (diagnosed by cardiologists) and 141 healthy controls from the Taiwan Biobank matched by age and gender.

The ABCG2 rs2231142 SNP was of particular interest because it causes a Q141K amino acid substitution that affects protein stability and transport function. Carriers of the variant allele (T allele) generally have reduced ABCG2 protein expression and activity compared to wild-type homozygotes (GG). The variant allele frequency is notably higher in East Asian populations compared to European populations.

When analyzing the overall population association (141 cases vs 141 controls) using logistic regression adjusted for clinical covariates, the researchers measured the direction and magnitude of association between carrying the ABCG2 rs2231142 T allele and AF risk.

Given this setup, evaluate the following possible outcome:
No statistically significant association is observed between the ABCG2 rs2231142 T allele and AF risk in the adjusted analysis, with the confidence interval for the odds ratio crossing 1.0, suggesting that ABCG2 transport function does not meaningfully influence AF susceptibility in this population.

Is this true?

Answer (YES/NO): NO